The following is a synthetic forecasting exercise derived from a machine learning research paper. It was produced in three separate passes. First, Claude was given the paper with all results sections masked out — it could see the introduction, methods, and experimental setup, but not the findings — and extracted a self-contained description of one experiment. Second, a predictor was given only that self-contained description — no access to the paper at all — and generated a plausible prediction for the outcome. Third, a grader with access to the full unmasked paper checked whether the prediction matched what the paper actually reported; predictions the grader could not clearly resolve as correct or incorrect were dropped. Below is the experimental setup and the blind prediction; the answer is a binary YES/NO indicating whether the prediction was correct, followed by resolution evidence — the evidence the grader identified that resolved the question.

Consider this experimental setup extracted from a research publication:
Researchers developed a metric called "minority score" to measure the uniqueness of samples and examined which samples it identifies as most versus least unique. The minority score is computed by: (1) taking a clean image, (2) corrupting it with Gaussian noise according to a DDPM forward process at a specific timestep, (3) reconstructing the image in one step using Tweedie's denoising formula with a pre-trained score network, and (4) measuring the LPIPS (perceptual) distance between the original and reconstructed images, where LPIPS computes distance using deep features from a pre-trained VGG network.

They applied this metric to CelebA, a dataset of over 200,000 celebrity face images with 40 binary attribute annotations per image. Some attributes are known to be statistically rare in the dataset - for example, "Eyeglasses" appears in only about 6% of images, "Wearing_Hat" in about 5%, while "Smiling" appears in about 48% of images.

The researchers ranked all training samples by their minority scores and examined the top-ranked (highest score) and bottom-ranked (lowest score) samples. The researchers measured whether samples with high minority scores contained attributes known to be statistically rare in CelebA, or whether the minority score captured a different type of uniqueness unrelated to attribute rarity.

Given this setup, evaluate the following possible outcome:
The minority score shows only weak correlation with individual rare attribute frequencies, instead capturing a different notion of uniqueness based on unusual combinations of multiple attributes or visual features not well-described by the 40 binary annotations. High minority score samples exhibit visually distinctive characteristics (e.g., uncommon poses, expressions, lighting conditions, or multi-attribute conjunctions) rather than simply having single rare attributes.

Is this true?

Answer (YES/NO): NO